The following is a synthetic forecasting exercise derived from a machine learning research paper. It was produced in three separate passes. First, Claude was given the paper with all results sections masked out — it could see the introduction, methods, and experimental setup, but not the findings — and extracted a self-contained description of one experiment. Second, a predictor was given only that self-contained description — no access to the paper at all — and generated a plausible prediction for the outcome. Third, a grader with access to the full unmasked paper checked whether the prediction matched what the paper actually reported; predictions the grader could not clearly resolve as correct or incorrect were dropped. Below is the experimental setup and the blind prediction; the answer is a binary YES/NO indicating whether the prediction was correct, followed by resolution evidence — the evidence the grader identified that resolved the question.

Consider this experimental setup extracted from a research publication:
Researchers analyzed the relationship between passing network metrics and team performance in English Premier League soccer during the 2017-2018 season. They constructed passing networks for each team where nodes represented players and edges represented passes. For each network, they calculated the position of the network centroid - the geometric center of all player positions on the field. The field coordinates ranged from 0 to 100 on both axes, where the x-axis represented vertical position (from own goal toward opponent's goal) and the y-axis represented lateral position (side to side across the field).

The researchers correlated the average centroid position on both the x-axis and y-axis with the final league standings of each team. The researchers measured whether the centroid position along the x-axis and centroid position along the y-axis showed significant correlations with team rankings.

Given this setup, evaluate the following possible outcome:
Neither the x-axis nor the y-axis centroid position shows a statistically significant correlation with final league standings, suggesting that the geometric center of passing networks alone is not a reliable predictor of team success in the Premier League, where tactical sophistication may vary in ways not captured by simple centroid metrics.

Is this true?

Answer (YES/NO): NO